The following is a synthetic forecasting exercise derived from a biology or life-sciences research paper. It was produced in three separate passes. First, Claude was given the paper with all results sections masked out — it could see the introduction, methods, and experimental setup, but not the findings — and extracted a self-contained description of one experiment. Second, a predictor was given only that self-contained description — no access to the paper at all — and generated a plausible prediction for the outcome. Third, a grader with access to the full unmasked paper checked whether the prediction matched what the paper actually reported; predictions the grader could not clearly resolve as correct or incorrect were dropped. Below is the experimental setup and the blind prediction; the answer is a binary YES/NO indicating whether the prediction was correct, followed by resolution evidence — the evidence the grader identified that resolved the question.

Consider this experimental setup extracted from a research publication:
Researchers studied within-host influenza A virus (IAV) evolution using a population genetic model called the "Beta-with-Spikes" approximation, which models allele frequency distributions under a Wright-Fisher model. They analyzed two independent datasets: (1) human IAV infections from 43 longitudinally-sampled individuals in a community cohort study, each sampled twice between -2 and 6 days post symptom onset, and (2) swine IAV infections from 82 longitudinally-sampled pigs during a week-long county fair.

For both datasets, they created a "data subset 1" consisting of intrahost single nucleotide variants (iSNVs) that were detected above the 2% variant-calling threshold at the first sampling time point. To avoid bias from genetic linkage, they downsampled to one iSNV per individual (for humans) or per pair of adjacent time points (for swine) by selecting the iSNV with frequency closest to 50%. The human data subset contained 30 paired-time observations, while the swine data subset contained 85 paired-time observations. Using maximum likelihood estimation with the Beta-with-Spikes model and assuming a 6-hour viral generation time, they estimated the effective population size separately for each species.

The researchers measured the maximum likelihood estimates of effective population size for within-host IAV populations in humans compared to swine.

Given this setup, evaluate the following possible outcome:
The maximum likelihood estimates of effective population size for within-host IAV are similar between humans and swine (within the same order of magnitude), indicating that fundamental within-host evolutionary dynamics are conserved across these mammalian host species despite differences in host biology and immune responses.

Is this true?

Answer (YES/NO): NO